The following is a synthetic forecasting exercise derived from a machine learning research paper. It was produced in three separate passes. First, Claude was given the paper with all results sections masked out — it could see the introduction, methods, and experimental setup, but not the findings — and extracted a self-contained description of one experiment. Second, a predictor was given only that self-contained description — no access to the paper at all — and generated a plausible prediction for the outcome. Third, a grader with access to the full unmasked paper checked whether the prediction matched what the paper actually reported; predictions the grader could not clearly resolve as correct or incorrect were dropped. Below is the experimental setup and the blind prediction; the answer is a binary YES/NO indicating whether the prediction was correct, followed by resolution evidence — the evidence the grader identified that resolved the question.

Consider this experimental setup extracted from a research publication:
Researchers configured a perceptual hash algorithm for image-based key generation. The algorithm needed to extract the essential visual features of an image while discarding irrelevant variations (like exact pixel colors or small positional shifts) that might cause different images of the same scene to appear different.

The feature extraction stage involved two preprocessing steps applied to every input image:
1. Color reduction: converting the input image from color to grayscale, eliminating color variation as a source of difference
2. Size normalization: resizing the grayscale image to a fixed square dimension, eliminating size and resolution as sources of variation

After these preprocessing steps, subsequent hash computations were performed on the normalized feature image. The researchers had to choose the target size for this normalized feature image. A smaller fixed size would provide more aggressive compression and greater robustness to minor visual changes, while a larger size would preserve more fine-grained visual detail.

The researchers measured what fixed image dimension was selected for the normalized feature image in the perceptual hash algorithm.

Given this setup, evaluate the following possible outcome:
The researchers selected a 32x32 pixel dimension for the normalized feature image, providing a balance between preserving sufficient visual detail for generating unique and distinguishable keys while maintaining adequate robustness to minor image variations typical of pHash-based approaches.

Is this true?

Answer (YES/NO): NO